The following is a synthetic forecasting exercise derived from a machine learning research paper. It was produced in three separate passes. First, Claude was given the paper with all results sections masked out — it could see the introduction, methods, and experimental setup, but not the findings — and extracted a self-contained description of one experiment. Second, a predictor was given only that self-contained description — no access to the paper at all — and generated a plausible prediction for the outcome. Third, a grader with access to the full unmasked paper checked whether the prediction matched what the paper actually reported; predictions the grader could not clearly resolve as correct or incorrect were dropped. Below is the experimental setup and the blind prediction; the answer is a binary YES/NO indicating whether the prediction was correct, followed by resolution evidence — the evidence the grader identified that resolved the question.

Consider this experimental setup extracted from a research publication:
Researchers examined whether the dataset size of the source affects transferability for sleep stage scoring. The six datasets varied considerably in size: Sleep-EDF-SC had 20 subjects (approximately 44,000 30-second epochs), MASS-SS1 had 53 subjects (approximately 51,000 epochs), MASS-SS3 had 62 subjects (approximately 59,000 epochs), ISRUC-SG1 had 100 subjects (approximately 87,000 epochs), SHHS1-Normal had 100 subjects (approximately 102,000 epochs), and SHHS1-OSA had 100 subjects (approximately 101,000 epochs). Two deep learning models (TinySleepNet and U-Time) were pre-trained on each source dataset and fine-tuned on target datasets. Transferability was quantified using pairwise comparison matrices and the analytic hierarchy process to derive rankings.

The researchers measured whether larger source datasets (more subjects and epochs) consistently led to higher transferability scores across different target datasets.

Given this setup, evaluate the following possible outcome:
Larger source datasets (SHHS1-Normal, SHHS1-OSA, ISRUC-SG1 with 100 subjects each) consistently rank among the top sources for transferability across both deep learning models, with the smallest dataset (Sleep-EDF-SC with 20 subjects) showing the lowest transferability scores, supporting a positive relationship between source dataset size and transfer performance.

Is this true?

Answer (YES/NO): NO